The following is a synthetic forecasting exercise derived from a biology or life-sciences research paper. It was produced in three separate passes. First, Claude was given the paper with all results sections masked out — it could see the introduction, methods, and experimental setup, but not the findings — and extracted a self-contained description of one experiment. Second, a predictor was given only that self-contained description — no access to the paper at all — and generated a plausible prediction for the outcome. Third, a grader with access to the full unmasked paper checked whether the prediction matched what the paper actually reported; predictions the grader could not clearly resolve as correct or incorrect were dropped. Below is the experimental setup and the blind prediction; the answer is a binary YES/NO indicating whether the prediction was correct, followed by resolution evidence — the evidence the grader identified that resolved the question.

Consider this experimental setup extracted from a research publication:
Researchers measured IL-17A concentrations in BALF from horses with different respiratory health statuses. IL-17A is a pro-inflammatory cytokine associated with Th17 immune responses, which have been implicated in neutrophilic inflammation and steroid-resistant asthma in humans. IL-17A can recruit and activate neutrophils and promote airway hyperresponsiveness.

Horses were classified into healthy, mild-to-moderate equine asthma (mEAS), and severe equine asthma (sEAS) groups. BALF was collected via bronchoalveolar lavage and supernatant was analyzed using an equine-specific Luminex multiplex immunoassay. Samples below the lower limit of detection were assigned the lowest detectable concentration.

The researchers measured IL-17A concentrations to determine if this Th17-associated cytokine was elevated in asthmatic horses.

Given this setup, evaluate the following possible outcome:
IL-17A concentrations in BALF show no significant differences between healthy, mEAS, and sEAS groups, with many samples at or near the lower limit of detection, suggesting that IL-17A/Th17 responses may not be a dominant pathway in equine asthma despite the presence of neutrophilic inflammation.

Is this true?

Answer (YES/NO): YES